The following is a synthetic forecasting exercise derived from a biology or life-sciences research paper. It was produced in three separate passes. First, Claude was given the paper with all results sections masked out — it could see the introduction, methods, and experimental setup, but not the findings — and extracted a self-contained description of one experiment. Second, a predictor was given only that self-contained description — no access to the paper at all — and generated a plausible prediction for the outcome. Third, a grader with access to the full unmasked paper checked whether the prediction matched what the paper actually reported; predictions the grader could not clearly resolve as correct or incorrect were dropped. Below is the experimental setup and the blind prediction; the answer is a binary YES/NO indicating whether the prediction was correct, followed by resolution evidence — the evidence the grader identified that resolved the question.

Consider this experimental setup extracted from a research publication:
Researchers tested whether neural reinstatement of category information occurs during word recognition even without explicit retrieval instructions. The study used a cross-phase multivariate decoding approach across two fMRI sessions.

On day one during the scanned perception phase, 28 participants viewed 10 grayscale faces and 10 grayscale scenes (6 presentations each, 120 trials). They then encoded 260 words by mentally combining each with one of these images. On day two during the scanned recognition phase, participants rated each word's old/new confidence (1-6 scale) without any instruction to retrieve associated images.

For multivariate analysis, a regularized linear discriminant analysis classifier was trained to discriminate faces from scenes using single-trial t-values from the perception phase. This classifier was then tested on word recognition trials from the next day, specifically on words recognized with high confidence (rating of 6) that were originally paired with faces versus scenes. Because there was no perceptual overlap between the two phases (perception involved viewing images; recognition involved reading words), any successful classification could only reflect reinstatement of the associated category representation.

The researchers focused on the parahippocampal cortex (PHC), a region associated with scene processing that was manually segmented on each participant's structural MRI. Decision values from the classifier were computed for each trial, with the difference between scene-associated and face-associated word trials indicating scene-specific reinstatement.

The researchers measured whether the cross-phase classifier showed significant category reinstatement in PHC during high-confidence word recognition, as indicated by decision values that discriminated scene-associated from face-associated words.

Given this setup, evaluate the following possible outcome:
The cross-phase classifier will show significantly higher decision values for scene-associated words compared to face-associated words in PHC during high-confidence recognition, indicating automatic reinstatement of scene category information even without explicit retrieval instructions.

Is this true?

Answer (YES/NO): NO